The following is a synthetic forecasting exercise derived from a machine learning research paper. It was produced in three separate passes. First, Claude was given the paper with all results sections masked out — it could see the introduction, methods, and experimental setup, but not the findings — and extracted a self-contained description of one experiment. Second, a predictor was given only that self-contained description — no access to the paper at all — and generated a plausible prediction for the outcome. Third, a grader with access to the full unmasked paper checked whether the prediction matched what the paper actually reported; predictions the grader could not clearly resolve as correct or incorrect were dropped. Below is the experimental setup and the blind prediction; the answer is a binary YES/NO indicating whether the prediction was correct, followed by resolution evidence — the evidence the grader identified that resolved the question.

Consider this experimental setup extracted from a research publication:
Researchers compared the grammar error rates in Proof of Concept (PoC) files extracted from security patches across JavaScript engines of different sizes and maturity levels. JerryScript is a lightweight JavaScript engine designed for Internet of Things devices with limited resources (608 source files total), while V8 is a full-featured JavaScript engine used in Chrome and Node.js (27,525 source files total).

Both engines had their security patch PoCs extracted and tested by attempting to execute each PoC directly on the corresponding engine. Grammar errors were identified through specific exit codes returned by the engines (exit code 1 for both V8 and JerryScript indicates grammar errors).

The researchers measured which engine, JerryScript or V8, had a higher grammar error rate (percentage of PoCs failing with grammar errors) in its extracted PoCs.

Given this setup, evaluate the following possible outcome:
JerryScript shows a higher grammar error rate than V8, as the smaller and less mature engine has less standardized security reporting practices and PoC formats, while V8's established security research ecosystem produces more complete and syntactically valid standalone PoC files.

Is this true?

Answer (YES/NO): NO